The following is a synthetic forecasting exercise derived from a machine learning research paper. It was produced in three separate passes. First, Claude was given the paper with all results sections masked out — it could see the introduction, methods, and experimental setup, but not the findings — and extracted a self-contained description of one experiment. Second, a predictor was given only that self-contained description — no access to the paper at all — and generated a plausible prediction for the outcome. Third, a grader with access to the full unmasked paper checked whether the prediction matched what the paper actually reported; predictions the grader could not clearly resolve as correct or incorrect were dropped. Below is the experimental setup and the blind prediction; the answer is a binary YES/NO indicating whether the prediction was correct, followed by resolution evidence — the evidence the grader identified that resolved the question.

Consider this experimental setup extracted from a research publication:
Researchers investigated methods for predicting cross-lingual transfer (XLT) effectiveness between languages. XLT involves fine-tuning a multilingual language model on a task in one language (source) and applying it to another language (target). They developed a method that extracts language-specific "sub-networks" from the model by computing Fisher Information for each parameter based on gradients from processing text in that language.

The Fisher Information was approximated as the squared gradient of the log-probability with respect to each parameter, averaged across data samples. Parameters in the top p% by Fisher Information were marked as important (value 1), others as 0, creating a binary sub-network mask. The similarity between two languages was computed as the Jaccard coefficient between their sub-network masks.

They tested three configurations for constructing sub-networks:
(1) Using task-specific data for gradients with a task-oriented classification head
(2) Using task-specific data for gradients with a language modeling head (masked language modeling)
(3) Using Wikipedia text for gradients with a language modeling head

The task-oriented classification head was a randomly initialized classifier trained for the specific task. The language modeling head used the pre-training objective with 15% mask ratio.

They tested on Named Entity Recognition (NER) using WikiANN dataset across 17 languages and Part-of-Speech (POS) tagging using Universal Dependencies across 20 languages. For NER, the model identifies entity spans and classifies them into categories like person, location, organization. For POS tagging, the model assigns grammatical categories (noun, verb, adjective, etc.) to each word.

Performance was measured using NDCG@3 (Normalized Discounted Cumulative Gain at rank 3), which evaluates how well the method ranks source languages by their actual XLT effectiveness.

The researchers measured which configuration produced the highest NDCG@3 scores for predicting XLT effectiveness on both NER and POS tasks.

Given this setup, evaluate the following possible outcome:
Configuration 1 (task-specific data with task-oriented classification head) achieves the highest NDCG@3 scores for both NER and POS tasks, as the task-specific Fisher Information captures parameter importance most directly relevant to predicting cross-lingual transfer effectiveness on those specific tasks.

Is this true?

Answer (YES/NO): NO